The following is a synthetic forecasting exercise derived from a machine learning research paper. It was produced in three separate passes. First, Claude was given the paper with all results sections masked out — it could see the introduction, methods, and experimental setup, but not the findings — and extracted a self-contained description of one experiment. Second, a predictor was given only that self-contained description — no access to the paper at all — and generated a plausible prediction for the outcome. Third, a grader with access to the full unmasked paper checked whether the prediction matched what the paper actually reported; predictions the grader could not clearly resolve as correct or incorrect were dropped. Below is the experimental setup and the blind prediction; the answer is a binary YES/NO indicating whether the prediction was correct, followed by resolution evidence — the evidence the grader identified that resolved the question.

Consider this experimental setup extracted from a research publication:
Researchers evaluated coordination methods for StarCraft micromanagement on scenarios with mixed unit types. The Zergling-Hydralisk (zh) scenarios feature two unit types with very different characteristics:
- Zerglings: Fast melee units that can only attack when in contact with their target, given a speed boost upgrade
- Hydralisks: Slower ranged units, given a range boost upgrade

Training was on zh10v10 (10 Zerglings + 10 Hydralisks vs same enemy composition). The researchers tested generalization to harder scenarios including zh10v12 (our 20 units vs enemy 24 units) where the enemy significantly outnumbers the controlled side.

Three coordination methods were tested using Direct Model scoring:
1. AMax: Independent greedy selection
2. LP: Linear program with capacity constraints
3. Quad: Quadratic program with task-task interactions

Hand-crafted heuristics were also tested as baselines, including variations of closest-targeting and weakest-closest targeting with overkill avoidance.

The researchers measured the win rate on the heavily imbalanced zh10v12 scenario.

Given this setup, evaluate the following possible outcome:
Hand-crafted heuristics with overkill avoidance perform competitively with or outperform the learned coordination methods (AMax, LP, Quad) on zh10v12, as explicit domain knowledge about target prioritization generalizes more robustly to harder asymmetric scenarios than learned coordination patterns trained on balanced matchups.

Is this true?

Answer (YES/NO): NO